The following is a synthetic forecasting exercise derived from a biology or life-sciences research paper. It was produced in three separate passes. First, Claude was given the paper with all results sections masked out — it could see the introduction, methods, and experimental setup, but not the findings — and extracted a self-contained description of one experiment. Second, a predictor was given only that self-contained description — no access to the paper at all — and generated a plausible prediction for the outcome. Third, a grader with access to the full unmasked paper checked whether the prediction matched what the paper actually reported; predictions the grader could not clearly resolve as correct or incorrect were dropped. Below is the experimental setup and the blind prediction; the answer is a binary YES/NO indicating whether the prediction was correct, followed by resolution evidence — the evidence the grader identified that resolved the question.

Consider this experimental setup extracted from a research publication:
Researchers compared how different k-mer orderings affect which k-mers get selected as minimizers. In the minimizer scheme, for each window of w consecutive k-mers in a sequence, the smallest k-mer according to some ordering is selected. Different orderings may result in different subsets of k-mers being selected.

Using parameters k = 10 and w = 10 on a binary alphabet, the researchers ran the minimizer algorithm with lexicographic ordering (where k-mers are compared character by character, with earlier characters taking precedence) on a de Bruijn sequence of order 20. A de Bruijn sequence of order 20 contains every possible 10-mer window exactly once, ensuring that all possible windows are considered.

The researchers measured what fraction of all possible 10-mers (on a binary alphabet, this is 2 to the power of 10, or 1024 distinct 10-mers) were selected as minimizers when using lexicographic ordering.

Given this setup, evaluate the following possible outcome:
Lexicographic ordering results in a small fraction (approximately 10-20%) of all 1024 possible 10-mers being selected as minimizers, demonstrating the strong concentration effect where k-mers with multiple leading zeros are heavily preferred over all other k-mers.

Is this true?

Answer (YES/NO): NO